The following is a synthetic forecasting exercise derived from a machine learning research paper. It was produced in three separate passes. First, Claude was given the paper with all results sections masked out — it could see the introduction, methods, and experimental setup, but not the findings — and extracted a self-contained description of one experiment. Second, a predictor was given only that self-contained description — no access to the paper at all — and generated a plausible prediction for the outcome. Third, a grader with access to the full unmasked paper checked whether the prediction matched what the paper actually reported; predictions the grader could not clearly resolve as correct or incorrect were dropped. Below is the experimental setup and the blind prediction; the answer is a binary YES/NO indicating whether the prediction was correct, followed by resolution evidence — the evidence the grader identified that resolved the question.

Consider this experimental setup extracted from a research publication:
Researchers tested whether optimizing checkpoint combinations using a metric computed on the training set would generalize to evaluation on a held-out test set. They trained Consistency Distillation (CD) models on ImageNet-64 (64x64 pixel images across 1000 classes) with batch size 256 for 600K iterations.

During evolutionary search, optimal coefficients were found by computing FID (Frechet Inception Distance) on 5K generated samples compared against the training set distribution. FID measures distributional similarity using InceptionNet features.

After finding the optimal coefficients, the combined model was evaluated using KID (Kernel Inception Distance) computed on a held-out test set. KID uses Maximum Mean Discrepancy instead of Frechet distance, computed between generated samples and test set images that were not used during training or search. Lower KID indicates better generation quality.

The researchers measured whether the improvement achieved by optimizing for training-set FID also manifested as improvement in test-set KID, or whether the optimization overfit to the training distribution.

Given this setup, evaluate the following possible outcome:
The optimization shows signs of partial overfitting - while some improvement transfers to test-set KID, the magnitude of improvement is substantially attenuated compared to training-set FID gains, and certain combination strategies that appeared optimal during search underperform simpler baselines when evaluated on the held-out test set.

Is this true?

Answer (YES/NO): NO